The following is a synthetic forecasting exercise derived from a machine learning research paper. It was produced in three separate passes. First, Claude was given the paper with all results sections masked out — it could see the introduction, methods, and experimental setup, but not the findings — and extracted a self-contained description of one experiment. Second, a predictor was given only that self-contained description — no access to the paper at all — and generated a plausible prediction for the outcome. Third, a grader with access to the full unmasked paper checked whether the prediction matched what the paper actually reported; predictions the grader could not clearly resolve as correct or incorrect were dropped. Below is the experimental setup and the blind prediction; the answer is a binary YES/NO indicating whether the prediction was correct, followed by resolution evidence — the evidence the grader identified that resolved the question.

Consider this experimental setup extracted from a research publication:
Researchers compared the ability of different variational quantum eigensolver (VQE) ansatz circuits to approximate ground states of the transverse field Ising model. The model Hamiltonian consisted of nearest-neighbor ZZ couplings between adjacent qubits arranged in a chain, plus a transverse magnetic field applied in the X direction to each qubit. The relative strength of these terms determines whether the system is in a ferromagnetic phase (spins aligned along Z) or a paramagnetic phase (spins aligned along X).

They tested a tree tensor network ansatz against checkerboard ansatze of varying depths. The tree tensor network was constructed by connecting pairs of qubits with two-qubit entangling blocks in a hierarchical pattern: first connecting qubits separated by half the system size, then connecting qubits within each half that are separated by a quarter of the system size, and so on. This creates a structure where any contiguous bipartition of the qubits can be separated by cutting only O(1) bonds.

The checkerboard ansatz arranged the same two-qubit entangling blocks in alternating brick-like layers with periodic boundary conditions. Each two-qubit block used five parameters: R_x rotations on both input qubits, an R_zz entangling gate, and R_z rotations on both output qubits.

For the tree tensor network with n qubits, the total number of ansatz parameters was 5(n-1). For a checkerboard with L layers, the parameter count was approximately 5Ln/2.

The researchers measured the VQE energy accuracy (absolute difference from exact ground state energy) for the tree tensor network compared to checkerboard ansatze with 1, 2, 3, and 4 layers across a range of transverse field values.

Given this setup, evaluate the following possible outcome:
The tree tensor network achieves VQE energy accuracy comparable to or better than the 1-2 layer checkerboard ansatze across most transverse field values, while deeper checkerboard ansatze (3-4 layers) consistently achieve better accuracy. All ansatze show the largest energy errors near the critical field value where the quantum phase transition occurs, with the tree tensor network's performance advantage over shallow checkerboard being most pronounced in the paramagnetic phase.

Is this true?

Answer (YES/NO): NO